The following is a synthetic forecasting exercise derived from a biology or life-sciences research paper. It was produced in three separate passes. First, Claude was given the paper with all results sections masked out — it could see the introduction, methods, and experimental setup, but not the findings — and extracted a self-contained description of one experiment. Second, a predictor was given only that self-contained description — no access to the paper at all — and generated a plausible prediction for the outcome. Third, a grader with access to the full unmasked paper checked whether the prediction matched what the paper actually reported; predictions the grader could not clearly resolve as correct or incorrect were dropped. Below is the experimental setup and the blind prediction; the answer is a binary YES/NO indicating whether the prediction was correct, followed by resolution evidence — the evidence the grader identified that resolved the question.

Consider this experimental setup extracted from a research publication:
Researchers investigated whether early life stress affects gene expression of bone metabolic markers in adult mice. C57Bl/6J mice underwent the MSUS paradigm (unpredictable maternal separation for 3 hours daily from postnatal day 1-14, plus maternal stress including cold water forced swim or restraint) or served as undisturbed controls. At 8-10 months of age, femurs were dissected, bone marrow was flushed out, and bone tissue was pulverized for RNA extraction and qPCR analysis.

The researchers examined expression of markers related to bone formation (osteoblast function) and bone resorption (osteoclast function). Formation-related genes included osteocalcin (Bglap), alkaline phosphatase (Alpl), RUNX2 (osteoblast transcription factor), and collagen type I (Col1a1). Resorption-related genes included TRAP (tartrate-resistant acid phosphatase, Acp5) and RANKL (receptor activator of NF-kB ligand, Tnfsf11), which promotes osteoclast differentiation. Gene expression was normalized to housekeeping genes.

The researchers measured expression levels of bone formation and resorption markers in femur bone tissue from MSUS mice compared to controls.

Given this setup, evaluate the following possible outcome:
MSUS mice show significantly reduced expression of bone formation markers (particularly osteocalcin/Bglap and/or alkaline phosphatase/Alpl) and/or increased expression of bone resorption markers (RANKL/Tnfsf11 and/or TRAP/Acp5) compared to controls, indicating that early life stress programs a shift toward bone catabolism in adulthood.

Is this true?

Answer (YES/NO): NO